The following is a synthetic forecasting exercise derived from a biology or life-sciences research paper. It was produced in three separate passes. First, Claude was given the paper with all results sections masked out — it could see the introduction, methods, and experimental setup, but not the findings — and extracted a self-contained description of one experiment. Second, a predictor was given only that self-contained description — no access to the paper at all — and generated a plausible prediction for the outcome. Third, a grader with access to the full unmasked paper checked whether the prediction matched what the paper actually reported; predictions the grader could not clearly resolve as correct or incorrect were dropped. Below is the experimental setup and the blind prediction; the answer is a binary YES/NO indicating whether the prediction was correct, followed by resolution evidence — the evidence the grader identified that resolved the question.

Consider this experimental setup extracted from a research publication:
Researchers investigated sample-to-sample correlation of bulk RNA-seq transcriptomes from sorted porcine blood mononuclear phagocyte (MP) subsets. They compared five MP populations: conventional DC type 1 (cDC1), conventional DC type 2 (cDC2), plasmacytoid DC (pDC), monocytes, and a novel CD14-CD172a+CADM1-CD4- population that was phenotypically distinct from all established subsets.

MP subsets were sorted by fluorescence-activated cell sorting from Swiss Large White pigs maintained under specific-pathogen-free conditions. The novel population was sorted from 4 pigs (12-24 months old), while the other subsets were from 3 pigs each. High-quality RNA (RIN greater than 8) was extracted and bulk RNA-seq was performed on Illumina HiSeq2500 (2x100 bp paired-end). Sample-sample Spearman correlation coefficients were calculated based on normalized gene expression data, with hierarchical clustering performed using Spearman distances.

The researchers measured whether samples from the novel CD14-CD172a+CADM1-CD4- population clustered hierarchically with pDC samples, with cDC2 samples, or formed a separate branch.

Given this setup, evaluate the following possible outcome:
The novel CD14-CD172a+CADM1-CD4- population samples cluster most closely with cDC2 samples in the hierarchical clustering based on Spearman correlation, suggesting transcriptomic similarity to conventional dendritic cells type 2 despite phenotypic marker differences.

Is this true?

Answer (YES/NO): YES